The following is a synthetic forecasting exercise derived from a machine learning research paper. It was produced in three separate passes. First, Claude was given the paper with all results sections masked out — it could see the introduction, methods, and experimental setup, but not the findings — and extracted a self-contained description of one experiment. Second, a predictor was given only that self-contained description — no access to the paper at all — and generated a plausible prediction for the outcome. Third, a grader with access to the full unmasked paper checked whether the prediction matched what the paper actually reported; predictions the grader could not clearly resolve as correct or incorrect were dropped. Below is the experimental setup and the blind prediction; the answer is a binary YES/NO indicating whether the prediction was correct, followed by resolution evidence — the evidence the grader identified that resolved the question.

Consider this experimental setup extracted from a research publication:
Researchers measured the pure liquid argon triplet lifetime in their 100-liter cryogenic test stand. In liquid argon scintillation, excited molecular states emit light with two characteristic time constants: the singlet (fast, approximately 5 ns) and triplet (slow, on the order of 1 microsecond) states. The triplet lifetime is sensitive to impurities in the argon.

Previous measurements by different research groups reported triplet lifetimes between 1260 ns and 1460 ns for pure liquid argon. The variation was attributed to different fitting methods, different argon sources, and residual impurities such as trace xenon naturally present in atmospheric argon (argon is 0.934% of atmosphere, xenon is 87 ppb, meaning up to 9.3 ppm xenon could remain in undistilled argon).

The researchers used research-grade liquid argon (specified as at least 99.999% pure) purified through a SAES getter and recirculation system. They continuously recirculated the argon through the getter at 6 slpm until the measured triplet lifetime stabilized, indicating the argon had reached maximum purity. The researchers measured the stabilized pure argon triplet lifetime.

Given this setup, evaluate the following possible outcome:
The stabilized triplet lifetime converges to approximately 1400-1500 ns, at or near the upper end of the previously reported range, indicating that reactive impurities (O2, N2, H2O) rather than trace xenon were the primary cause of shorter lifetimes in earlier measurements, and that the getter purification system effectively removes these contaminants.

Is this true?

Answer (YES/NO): NO